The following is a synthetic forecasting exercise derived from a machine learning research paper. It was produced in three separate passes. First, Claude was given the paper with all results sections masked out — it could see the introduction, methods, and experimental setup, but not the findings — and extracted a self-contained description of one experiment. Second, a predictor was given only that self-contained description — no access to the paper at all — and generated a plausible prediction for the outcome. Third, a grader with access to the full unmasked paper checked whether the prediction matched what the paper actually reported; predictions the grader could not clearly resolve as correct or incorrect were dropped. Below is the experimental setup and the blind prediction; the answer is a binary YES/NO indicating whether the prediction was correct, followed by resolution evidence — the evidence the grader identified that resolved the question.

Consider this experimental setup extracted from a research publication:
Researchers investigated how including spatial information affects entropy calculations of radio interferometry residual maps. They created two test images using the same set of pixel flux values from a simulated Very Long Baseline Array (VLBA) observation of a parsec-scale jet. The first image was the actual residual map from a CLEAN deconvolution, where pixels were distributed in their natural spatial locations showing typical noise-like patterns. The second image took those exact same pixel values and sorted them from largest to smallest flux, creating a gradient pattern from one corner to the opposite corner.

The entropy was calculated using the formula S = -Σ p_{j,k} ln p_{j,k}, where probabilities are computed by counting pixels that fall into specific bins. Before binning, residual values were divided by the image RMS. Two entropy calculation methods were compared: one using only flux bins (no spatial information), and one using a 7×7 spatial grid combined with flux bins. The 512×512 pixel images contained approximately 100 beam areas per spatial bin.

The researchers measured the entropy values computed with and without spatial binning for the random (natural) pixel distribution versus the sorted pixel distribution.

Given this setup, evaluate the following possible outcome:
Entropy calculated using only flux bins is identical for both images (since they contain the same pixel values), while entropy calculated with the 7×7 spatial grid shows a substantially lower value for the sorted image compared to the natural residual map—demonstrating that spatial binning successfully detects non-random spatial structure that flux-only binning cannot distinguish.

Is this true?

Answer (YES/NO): YES